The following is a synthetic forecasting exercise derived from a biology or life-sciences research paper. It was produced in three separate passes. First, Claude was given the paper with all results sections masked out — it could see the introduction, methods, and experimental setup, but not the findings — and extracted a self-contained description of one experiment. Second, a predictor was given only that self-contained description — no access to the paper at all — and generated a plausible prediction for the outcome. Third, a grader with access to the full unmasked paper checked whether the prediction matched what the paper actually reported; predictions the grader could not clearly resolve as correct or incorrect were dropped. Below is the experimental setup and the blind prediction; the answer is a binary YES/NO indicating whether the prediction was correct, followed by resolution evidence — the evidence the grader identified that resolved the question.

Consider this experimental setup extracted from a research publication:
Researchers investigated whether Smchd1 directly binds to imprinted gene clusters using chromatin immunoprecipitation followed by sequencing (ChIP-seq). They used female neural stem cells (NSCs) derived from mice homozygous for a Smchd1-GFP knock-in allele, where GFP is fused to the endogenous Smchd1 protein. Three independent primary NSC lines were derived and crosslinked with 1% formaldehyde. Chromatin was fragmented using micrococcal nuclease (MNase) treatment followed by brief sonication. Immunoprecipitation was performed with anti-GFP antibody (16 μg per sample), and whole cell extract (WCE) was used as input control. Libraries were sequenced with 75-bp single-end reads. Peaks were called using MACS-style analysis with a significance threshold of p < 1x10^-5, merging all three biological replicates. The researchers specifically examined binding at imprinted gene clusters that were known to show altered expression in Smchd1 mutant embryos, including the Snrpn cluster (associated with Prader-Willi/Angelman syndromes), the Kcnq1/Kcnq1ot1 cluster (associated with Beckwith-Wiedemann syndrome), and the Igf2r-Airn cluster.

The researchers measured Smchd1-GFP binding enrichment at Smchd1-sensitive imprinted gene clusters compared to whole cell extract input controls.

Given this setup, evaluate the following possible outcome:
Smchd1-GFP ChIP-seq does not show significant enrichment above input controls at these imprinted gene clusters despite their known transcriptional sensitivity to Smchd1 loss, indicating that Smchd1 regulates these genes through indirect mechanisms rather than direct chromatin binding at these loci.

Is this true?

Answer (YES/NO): NO